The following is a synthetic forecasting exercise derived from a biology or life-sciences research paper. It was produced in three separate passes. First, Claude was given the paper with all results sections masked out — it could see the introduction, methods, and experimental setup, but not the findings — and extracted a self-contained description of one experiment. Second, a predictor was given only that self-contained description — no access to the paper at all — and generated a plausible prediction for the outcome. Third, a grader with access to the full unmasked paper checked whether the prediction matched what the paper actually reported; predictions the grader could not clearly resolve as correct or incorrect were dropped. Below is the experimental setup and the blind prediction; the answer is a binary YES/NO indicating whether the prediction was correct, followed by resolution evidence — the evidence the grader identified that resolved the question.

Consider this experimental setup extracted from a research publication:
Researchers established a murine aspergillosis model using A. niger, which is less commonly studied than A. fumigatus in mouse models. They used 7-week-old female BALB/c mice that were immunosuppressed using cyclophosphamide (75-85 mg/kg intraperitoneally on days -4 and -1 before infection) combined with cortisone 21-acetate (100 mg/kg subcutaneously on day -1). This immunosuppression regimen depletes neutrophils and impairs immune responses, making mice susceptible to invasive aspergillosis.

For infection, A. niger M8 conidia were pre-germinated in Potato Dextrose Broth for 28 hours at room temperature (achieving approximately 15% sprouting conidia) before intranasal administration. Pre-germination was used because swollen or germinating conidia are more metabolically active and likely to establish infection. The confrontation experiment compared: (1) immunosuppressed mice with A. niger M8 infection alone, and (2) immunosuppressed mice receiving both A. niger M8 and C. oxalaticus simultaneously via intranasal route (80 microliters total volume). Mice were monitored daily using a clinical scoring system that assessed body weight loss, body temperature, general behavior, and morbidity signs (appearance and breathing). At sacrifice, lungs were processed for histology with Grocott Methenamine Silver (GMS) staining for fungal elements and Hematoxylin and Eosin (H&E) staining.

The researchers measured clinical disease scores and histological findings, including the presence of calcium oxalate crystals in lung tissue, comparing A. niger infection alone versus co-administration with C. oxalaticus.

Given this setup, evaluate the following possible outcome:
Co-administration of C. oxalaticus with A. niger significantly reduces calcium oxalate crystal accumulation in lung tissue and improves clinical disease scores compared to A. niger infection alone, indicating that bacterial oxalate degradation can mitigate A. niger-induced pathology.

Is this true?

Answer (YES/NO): YES